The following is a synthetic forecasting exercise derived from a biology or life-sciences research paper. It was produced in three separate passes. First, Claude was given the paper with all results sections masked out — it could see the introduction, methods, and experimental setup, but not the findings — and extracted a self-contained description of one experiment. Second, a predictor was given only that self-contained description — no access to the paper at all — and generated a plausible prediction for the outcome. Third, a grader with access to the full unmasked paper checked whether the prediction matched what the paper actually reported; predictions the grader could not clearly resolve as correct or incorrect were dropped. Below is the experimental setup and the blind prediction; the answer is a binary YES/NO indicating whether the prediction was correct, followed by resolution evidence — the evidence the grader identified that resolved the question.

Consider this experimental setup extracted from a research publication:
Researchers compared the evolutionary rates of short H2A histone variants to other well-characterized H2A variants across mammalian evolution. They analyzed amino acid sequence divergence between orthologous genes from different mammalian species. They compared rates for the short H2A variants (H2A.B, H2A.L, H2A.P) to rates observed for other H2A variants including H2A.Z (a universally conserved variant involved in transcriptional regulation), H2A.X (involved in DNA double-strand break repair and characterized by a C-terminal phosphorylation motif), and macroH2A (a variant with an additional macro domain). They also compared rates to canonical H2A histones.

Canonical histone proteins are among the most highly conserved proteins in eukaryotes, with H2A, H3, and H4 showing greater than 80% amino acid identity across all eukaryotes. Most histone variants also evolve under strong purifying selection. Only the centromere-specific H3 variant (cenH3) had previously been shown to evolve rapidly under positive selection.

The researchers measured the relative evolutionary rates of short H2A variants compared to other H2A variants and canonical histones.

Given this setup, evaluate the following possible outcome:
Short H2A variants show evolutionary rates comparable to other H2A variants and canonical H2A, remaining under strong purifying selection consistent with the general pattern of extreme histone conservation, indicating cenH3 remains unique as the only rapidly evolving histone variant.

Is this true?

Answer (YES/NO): NO